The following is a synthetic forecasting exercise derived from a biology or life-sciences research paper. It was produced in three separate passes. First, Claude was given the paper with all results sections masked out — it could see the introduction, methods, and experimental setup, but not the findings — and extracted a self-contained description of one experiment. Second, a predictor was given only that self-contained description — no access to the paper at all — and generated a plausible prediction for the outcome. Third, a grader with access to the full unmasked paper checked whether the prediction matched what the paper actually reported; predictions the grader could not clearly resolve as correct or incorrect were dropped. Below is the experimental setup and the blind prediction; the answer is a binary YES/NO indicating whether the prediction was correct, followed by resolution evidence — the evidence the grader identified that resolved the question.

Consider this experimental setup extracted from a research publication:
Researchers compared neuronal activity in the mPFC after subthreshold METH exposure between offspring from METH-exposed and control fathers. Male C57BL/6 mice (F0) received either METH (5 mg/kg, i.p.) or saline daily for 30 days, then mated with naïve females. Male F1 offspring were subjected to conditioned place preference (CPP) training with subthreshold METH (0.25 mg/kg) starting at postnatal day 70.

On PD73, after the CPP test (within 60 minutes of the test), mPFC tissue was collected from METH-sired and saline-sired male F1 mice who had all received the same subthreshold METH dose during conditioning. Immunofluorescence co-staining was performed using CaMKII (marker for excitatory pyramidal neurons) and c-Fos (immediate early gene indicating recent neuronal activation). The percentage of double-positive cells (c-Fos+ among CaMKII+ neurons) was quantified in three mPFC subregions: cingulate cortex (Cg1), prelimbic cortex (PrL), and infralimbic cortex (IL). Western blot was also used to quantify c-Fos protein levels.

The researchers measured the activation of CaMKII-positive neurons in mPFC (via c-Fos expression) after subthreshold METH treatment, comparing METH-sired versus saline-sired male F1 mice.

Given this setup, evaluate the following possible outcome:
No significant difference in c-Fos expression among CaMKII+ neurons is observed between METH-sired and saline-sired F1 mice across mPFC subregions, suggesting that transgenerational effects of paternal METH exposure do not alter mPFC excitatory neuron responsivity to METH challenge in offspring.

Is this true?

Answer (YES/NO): NO